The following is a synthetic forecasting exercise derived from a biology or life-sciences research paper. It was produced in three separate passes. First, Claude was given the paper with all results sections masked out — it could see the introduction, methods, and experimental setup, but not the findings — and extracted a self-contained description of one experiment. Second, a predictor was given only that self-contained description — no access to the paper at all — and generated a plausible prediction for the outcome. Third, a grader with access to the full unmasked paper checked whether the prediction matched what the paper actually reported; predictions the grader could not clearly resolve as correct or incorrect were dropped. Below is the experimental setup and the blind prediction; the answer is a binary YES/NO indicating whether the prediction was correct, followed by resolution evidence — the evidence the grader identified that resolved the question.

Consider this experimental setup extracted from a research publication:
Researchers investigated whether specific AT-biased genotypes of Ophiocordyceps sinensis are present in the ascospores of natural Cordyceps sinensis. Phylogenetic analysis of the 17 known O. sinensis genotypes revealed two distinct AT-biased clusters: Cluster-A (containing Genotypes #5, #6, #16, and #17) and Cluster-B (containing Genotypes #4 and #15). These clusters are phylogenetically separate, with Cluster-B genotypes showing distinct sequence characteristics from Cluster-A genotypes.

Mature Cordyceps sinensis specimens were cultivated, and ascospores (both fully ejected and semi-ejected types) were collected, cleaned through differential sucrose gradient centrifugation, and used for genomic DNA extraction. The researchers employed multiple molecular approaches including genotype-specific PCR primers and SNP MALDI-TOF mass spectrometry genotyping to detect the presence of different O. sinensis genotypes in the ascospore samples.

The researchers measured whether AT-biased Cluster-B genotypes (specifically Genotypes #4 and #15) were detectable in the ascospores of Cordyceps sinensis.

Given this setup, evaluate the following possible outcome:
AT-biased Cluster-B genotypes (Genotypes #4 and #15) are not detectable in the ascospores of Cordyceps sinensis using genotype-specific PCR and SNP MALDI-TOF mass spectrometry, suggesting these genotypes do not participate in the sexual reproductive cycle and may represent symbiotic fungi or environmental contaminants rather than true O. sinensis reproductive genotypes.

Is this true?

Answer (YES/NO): YES